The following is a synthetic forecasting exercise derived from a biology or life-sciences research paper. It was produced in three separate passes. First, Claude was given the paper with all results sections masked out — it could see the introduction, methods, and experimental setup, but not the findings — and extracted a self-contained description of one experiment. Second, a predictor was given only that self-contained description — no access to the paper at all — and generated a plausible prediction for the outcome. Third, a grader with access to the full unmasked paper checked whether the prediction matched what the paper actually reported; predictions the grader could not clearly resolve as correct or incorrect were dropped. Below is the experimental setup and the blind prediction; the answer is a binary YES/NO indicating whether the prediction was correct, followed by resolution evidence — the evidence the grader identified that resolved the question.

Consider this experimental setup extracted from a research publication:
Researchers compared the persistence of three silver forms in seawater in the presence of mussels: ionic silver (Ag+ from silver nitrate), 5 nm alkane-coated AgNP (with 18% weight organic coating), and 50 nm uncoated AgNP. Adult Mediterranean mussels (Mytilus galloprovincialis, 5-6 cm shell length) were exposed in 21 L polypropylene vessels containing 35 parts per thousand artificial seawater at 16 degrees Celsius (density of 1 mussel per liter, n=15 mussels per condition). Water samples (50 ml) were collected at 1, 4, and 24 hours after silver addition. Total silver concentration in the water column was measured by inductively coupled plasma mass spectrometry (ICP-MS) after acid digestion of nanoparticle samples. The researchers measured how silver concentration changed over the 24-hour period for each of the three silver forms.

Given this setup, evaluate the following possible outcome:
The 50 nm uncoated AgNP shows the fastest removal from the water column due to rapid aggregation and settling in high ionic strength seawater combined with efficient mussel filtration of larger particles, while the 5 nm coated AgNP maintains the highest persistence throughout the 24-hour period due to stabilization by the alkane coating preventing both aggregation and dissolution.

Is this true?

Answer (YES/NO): NO